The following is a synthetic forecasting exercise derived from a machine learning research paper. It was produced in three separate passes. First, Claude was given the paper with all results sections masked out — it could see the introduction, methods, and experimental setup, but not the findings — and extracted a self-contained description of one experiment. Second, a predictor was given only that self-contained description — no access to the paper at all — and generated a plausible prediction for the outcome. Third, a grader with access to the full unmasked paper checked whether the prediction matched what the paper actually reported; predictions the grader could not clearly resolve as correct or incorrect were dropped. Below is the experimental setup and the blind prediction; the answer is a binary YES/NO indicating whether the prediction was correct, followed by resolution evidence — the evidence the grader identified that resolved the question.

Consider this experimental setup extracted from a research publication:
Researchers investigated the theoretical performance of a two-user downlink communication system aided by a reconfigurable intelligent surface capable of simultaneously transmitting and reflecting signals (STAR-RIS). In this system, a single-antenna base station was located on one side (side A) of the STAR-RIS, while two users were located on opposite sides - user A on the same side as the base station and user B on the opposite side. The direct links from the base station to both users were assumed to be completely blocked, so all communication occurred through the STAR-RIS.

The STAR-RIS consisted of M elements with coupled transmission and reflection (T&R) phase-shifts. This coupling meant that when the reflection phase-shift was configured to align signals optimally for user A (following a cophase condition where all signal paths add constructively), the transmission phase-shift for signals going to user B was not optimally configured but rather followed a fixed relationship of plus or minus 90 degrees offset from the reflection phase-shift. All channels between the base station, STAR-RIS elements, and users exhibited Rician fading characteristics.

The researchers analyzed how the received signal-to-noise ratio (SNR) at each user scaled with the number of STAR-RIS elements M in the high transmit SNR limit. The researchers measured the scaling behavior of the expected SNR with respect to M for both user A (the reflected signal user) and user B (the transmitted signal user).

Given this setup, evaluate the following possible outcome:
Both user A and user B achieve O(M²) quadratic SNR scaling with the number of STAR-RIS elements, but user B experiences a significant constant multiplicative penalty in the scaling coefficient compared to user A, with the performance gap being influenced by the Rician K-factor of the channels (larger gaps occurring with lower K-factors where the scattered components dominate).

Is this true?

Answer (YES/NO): NO